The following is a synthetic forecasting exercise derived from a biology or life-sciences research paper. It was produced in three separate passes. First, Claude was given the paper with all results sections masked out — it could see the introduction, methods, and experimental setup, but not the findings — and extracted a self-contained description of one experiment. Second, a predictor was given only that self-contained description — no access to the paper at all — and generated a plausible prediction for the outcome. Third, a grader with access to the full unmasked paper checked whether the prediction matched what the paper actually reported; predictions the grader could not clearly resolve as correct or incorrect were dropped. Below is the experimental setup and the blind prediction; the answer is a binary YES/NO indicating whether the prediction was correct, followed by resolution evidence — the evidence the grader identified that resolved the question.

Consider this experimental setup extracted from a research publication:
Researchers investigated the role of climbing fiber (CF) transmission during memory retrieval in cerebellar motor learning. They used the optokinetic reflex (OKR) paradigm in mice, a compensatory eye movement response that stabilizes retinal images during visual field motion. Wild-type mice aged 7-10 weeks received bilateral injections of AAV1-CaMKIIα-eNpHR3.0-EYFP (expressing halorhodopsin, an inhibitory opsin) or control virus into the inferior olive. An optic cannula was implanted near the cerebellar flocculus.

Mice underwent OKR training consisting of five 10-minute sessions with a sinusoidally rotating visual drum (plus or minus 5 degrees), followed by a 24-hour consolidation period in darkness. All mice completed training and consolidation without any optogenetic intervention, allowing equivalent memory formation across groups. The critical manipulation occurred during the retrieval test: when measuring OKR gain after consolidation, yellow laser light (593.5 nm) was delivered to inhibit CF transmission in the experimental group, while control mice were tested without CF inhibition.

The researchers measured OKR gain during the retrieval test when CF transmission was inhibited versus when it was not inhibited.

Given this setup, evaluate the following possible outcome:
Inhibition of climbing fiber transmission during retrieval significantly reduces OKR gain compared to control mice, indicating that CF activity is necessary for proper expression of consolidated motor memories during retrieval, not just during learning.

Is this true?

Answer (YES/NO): NO